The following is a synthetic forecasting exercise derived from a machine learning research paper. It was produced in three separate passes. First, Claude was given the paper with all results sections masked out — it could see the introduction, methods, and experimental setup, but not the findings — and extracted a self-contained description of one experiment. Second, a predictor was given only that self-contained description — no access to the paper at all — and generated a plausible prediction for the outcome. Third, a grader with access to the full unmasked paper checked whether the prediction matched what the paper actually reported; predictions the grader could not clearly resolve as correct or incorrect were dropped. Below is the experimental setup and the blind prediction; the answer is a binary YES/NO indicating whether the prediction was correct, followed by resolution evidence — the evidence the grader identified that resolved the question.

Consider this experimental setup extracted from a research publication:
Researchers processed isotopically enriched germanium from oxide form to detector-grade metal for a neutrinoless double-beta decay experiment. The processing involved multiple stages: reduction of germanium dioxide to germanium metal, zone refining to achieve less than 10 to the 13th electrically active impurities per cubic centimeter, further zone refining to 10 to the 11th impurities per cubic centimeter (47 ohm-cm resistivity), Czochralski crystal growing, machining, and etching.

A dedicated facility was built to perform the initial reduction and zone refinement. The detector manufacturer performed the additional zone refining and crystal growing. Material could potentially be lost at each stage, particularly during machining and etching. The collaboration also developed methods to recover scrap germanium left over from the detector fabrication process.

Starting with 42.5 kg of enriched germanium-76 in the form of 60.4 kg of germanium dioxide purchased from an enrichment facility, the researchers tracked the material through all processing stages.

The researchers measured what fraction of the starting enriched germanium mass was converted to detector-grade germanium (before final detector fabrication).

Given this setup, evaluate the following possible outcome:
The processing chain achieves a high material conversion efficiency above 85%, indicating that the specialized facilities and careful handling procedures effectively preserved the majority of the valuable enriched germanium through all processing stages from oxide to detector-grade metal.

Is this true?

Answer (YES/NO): YES